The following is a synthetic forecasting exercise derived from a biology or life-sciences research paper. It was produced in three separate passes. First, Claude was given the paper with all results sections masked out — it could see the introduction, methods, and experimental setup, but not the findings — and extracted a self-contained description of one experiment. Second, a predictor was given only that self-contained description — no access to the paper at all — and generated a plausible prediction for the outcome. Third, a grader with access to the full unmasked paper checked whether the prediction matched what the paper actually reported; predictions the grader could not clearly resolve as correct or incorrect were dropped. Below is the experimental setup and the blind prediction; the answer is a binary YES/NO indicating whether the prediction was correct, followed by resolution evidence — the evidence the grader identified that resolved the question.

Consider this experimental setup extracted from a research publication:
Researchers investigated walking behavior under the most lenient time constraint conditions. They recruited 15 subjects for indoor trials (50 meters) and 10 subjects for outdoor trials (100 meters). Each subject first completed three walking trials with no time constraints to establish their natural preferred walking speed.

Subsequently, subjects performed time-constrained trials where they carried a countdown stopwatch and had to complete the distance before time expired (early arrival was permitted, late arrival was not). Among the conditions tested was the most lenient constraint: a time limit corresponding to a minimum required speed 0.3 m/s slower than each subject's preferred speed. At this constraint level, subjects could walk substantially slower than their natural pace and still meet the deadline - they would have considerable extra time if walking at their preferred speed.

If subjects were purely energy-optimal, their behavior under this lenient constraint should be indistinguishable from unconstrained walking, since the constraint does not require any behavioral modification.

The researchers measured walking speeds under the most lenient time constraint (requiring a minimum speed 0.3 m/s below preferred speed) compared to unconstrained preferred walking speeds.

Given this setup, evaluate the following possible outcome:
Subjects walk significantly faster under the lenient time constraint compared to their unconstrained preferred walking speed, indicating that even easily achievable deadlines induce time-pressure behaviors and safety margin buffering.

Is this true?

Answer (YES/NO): YES